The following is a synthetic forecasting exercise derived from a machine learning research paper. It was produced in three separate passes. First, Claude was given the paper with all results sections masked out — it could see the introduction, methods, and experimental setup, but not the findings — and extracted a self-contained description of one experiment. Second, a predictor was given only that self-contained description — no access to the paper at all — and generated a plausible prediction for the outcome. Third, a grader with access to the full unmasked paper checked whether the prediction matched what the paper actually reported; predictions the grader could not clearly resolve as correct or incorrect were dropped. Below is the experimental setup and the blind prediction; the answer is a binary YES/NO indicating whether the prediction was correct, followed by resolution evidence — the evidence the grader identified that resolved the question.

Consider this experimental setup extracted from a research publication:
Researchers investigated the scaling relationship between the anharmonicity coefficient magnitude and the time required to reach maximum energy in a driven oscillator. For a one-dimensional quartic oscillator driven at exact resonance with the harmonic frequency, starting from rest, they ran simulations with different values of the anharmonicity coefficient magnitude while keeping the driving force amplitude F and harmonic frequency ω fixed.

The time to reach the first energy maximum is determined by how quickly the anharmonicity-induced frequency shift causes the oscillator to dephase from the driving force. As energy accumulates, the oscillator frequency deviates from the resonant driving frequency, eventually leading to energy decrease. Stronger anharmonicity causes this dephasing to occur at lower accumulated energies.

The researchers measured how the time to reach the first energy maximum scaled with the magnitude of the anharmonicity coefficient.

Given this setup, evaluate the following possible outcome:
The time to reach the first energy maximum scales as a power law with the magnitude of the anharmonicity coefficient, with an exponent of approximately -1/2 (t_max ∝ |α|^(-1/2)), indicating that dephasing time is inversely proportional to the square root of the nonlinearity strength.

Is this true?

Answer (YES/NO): NO